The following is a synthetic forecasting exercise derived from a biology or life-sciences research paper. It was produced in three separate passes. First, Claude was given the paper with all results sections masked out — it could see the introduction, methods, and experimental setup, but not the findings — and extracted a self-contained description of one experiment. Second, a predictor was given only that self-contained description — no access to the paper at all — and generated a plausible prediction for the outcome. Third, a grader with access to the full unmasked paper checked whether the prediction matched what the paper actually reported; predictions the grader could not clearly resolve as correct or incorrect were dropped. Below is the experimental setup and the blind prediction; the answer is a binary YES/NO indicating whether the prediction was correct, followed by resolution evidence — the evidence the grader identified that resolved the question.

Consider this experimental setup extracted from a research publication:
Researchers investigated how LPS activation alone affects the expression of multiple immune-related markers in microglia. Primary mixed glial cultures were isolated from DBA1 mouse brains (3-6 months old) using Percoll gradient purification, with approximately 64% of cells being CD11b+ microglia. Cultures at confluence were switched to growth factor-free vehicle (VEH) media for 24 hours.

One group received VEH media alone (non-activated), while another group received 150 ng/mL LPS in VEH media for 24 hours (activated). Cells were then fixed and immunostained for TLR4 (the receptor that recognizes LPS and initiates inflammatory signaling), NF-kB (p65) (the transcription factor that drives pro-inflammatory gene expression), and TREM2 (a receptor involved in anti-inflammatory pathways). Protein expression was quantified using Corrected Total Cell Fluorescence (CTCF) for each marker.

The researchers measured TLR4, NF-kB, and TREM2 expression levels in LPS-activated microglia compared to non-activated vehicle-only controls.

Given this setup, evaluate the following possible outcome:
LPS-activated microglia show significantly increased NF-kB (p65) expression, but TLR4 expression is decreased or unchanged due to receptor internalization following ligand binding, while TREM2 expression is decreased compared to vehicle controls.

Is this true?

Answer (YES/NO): NO